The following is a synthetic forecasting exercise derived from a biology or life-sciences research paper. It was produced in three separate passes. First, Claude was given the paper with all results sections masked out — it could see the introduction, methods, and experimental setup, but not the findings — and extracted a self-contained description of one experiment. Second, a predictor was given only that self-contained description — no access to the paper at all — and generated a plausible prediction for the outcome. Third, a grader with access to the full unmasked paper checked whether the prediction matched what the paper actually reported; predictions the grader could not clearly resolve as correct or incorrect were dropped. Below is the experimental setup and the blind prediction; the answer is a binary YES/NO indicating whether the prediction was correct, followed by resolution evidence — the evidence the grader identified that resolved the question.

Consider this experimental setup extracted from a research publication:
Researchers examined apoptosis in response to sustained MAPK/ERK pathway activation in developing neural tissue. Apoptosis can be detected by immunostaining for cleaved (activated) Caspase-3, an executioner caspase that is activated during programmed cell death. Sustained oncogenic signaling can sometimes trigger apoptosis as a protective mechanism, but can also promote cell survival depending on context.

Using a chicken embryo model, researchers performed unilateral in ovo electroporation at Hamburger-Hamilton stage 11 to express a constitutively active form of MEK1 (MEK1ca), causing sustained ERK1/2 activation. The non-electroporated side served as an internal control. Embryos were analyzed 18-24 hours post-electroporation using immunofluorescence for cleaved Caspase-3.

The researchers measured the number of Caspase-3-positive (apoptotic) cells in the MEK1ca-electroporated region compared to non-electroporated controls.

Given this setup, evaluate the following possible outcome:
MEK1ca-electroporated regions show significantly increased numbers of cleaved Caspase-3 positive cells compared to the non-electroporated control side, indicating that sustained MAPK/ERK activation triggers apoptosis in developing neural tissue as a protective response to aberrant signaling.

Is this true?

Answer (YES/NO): YES